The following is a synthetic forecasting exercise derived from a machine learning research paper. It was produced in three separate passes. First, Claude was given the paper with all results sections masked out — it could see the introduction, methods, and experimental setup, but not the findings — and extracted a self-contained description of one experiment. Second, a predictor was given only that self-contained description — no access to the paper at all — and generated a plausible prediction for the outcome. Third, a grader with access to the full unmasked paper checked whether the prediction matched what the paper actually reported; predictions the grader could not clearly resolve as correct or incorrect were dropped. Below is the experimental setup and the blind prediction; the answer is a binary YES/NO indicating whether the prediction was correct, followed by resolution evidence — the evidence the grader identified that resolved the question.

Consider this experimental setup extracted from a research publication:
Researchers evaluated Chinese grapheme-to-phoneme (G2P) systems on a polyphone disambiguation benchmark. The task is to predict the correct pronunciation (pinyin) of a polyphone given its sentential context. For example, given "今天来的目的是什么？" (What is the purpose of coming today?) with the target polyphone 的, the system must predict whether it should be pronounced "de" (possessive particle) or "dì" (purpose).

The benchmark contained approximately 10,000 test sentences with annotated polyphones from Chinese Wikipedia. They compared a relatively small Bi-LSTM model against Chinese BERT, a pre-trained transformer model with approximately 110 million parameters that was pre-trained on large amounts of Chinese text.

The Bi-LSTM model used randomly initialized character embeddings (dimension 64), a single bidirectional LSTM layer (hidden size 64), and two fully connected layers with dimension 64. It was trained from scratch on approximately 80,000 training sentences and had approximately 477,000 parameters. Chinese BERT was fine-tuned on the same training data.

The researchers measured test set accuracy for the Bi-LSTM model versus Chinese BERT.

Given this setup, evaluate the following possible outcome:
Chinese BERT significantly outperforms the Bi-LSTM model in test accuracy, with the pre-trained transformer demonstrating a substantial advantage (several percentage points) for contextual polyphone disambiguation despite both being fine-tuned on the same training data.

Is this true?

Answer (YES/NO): NO